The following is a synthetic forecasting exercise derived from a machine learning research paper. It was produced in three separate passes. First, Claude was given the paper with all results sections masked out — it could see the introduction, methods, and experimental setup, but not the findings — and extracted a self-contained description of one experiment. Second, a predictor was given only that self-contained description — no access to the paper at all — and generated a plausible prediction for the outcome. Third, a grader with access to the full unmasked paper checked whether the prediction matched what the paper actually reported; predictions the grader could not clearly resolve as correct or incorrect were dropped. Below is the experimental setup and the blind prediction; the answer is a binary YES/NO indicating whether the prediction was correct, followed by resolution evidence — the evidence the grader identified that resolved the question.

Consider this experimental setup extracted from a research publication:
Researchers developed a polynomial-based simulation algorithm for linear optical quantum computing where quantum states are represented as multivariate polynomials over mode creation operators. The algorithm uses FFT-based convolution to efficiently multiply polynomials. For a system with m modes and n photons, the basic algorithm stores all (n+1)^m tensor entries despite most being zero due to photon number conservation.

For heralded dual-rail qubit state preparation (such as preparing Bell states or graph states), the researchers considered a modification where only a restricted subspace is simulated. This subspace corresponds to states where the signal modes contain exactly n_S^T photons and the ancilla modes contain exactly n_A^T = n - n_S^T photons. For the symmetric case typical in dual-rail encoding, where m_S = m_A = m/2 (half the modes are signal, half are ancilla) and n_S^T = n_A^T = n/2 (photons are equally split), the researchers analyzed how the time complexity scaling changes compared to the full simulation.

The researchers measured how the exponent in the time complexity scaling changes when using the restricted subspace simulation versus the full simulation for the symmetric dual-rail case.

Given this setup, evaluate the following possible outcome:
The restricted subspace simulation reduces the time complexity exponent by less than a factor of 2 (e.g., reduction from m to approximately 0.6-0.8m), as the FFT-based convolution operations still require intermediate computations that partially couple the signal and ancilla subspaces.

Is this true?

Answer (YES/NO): NO